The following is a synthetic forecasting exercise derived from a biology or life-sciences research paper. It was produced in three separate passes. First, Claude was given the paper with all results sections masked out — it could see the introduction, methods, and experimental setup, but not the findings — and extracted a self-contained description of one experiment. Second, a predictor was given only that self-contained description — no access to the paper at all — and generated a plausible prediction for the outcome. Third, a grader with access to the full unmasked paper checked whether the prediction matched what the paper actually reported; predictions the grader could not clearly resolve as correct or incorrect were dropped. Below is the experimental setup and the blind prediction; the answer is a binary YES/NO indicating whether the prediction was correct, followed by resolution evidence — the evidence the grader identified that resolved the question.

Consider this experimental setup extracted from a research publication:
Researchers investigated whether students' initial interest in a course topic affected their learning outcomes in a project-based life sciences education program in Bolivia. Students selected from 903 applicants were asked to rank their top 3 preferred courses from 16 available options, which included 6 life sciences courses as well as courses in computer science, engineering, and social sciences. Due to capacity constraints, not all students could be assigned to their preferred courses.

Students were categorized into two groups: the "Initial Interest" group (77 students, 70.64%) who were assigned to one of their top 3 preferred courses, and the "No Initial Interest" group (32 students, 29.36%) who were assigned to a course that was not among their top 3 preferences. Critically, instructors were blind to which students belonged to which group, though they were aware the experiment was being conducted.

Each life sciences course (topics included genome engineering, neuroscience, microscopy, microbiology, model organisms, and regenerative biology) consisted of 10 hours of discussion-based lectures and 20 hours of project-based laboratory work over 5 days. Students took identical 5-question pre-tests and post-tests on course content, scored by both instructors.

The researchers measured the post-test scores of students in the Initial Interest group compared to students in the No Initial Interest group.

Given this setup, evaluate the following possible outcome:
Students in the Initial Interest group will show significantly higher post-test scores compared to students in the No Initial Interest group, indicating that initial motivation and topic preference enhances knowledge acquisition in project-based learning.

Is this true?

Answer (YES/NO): NO